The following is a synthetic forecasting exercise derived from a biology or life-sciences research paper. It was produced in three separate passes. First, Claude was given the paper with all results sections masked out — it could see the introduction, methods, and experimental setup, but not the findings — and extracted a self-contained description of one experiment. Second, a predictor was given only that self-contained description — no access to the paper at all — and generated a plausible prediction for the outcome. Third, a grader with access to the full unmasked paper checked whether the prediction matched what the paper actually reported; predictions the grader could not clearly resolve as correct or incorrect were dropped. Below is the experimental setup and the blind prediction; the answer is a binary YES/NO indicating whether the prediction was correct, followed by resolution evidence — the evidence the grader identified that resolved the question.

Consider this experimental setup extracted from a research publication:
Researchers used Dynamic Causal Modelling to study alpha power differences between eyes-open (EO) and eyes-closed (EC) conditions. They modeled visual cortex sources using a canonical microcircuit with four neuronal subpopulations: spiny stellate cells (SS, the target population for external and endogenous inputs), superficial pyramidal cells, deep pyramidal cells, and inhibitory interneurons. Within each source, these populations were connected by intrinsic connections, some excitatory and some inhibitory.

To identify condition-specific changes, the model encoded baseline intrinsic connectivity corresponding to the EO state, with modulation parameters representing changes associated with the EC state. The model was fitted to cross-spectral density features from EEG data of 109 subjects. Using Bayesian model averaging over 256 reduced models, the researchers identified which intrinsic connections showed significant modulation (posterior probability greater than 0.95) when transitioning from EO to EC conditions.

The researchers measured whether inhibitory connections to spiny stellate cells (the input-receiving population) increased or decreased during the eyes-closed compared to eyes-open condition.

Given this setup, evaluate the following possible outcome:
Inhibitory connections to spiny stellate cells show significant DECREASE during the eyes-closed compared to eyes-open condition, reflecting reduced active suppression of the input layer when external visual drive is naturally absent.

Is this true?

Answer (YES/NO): YES